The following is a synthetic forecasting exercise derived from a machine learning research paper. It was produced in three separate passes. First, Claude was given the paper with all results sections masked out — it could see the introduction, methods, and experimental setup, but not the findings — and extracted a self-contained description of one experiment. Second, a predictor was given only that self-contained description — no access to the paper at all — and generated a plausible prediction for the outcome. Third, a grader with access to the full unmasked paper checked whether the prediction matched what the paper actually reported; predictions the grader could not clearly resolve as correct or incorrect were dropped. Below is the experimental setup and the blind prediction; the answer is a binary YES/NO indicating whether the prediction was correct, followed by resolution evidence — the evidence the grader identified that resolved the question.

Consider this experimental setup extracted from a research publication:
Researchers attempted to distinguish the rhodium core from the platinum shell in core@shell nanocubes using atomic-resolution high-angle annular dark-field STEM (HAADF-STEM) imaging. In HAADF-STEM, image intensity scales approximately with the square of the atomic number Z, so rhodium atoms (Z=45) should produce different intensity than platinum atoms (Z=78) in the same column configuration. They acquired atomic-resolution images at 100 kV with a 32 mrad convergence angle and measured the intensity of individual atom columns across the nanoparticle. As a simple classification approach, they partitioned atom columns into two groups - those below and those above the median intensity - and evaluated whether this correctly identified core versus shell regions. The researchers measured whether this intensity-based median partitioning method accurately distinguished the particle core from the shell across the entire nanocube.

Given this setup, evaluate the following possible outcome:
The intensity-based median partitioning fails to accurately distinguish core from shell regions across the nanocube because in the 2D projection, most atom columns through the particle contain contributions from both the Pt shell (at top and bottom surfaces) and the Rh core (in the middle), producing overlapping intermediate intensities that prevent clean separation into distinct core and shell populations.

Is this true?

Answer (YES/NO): NO